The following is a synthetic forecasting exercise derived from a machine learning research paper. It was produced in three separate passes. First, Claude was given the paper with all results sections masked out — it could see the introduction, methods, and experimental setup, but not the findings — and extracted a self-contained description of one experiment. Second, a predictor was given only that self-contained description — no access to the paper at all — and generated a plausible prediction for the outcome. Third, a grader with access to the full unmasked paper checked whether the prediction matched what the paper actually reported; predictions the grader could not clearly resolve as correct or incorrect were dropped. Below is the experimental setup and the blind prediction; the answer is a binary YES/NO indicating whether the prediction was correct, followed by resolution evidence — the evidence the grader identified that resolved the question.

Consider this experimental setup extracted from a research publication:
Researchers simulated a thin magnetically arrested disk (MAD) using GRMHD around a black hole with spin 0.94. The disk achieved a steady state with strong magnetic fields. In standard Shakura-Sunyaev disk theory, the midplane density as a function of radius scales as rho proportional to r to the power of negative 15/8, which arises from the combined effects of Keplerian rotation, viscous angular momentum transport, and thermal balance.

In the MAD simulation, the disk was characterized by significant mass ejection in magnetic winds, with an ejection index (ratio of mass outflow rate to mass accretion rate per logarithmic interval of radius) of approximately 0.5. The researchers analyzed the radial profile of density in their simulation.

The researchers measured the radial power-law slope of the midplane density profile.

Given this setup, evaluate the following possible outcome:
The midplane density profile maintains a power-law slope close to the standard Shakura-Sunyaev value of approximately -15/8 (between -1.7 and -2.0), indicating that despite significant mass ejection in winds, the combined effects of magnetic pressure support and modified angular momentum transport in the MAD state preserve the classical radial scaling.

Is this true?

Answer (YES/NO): NO